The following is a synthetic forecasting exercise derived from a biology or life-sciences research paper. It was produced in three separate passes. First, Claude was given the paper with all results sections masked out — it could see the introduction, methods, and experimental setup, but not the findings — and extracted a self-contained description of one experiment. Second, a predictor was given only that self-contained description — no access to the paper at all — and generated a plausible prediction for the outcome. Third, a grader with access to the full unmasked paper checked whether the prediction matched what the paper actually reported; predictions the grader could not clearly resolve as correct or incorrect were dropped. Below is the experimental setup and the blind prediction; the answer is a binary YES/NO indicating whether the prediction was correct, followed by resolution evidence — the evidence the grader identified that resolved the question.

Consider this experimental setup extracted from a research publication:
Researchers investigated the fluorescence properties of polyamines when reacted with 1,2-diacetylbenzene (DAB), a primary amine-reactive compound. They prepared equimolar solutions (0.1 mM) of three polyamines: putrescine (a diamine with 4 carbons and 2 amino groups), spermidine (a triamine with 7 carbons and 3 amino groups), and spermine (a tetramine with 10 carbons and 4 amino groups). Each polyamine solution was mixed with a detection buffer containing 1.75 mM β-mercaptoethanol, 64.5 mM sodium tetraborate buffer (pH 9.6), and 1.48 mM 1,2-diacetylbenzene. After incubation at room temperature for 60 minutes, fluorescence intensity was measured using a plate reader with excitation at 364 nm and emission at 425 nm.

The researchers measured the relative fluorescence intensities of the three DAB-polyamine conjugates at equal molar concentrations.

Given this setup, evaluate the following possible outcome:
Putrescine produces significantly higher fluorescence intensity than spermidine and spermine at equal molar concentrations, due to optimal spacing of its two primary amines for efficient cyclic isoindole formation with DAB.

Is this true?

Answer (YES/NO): NO